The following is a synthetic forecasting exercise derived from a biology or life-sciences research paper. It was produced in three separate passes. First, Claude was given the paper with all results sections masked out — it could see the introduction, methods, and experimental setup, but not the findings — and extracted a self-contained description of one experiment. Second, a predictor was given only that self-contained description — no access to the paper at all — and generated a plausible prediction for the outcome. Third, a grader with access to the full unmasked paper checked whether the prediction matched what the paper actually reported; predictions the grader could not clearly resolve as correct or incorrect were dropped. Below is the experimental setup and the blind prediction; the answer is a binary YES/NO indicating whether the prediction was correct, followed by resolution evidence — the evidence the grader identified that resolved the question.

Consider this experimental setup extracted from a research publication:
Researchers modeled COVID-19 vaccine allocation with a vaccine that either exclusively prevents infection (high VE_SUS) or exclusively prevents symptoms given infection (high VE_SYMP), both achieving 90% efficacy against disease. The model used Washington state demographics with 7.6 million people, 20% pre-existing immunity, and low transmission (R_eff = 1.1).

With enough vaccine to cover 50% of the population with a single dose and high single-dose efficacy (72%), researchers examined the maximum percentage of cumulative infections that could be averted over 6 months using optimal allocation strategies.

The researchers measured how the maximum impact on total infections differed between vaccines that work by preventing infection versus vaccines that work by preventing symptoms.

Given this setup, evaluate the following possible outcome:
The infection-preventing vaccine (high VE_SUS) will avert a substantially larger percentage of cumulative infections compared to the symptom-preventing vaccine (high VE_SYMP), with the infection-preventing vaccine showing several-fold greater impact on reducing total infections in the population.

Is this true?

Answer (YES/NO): NO